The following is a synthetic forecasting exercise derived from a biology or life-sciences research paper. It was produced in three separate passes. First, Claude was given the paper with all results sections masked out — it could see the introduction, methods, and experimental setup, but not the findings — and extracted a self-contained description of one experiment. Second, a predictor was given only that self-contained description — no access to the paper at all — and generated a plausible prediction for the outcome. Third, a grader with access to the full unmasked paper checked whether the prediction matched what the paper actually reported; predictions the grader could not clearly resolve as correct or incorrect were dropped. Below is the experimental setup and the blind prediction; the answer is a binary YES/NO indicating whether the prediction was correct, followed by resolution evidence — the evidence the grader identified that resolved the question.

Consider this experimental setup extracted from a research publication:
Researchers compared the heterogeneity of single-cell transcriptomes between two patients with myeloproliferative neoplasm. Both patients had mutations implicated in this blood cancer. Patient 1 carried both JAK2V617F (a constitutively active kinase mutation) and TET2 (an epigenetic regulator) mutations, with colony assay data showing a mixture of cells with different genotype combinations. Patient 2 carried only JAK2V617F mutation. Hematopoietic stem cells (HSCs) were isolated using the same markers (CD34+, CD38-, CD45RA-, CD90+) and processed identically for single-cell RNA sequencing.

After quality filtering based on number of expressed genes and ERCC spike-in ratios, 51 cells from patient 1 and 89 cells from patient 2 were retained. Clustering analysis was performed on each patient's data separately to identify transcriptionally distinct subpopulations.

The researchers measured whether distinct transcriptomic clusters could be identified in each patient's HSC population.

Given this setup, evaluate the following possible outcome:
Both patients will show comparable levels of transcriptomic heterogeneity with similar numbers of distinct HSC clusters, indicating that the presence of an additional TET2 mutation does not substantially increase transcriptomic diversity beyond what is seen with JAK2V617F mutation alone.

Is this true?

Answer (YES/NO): NO